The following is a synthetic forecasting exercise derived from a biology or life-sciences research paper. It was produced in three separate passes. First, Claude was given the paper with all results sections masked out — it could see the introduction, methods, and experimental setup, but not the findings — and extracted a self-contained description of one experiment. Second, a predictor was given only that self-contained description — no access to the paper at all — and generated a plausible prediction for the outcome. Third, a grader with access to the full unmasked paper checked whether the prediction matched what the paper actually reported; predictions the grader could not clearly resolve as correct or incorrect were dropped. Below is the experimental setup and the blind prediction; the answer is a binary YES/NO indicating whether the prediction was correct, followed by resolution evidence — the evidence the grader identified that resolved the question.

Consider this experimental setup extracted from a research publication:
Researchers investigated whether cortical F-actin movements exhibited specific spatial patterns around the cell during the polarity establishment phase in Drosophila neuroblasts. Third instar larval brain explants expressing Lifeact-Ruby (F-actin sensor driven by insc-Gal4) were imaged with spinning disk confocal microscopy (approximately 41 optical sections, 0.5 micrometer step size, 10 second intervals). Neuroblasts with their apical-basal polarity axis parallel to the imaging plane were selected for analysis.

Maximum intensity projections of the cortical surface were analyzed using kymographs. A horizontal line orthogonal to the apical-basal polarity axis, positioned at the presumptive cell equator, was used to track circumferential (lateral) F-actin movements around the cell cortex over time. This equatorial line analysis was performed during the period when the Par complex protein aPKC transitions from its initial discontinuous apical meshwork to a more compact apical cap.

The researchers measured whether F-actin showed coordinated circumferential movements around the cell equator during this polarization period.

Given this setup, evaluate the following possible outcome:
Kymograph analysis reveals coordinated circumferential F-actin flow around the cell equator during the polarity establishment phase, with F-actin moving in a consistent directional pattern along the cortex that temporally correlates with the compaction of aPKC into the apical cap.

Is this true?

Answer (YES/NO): NO